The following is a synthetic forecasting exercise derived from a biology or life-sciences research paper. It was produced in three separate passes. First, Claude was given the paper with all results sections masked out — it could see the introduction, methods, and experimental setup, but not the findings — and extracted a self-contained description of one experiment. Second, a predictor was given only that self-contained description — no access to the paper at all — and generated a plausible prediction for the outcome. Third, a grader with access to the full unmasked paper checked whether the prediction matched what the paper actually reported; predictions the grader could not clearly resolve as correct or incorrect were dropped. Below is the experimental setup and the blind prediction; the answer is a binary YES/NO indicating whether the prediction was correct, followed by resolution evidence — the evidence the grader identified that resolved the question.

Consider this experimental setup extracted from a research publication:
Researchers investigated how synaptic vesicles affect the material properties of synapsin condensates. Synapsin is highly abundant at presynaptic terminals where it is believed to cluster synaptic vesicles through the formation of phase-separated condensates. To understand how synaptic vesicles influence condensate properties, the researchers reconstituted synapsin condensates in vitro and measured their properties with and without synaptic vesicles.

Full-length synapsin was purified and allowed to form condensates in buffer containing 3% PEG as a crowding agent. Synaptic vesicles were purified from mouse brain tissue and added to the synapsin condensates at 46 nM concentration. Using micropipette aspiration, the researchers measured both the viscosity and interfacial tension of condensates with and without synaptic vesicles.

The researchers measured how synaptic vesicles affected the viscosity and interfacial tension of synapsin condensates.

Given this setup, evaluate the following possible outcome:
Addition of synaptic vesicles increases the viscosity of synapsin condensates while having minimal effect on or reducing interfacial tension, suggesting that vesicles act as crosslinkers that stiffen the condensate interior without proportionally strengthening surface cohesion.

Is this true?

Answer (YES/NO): YES